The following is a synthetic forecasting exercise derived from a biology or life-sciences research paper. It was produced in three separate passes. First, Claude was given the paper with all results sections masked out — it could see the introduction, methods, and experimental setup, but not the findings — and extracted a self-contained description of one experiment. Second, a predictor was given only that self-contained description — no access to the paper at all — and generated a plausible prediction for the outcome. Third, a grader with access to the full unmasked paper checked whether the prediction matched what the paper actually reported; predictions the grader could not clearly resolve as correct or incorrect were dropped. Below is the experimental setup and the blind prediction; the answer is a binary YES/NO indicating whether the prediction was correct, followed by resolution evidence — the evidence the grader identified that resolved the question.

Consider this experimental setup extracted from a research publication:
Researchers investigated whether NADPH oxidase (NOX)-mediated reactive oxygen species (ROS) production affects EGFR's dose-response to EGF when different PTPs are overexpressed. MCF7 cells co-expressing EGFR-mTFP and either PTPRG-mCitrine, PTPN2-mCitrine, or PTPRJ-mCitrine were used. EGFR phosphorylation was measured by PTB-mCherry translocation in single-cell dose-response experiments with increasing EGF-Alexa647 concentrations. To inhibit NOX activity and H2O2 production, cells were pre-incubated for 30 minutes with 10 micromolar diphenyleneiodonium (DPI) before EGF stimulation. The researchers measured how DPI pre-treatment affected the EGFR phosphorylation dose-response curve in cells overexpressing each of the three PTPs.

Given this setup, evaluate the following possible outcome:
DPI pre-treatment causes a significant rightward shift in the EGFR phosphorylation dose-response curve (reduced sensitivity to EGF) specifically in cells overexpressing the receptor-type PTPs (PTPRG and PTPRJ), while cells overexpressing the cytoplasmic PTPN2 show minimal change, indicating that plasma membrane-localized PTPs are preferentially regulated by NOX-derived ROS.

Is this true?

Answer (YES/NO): NO